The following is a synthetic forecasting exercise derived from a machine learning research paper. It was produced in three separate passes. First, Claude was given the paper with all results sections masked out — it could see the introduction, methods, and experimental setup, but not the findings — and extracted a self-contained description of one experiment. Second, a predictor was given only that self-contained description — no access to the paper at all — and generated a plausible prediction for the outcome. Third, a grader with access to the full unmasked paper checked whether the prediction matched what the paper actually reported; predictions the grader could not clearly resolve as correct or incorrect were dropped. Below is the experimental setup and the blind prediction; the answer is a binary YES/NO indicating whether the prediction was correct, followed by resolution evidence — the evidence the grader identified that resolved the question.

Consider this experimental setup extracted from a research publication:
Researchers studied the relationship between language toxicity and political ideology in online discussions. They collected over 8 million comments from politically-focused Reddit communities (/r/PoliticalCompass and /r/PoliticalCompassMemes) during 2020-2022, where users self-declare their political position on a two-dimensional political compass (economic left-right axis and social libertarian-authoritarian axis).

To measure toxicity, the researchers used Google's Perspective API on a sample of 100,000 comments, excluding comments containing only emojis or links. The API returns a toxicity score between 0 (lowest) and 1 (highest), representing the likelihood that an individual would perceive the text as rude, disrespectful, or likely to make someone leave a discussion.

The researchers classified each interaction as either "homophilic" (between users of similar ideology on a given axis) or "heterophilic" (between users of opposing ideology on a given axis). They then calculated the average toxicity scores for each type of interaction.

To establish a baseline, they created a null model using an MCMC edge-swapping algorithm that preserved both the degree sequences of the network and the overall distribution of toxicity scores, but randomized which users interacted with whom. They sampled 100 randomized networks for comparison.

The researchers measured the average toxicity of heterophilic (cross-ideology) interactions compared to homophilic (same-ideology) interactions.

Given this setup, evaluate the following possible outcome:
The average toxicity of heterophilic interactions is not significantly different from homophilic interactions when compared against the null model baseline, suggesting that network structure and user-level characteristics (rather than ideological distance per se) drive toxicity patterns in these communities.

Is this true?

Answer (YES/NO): NO